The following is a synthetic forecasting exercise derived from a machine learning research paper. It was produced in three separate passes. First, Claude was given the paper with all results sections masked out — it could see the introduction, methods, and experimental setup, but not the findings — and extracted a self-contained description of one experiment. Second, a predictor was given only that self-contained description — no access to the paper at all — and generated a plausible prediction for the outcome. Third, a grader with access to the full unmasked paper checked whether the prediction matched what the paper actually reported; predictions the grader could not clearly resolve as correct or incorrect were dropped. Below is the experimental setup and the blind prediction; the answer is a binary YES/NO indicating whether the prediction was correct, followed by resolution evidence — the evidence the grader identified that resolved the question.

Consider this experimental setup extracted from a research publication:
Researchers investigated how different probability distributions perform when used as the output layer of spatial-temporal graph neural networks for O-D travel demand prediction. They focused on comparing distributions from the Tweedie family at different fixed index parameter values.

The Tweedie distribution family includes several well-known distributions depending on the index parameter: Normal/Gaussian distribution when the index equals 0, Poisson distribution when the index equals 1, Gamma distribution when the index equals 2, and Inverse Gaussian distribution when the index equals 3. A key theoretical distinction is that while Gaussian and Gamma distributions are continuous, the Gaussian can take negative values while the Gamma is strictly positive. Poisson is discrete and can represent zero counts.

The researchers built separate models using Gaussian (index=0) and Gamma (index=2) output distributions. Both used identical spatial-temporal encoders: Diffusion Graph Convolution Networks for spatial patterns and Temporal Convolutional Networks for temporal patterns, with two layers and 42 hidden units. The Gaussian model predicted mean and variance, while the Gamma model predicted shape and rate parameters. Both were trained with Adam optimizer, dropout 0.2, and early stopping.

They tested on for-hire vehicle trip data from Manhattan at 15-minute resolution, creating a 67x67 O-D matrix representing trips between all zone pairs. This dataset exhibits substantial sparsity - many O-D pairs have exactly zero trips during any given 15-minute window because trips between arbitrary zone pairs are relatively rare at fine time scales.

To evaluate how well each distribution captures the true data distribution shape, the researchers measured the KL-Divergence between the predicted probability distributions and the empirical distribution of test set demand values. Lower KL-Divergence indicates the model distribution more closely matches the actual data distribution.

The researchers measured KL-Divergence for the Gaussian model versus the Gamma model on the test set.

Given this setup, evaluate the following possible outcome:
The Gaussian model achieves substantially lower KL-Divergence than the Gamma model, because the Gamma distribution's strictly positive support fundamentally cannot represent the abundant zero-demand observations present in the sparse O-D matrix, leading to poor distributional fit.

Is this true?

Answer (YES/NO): NO